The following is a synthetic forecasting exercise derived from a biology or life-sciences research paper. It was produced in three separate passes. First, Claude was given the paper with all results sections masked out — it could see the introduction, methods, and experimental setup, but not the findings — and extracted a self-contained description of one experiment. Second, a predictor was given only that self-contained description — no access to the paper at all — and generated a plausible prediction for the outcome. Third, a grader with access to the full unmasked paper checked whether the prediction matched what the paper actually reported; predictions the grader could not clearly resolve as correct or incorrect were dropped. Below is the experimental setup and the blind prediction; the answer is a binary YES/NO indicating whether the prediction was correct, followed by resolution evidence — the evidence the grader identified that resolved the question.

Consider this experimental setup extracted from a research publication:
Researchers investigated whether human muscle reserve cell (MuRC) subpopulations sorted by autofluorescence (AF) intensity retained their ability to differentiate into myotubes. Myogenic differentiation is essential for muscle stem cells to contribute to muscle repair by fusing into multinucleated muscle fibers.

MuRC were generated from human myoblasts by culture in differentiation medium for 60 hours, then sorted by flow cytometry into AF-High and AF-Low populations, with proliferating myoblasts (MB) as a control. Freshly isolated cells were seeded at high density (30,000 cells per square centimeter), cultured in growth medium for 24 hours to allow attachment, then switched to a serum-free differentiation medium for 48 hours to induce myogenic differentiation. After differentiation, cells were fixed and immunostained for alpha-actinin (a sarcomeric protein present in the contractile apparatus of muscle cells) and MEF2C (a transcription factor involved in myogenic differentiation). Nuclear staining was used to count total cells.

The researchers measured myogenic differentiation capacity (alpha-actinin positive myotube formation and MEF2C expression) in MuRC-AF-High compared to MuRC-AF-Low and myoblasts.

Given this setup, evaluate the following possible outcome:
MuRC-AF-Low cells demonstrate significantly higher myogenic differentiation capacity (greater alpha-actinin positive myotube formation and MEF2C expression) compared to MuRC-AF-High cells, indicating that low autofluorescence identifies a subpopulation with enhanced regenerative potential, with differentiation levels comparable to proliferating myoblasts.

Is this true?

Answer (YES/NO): NO